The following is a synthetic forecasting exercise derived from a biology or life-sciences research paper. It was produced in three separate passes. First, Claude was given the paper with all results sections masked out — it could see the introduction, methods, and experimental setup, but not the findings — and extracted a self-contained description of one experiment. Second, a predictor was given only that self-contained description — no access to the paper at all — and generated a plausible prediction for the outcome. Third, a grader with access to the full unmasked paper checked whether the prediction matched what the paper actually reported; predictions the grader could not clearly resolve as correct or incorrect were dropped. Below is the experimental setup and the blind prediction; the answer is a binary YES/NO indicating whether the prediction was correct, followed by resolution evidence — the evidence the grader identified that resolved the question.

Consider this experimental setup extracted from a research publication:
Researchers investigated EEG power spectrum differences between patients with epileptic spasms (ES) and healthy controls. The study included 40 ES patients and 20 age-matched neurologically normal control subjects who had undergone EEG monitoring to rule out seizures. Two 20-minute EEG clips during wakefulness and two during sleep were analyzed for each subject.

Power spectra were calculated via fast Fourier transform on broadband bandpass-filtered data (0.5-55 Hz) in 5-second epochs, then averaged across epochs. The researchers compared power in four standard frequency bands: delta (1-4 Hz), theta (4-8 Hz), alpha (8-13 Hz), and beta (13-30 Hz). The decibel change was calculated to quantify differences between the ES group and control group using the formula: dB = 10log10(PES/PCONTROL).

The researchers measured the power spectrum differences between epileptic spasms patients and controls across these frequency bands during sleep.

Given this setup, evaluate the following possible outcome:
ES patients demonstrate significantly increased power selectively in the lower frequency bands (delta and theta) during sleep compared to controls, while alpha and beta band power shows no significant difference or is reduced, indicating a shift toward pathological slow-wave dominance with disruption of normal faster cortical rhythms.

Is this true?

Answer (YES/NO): NO